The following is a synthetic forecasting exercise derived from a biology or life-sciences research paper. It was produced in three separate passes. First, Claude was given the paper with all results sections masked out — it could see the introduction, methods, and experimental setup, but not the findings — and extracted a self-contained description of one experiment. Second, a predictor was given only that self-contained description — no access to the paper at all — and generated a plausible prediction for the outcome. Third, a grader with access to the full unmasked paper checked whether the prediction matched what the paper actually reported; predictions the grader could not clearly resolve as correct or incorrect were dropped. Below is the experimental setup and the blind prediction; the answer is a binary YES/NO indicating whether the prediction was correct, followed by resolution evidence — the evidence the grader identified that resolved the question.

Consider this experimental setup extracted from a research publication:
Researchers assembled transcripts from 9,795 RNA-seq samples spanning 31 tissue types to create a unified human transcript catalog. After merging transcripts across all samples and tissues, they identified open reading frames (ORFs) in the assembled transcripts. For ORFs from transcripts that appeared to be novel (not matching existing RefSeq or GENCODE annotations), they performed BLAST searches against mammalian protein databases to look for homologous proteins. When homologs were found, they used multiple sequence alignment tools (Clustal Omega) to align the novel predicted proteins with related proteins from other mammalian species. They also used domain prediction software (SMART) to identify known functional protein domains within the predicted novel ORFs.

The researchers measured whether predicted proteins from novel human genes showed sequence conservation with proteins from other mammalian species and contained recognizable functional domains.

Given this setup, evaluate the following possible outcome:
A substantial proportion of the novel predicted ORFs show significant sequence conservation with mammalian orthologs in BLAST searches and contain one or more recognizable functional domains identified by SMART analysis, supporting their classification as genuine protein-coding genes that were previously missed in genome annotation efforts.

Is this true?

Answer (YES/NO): NO